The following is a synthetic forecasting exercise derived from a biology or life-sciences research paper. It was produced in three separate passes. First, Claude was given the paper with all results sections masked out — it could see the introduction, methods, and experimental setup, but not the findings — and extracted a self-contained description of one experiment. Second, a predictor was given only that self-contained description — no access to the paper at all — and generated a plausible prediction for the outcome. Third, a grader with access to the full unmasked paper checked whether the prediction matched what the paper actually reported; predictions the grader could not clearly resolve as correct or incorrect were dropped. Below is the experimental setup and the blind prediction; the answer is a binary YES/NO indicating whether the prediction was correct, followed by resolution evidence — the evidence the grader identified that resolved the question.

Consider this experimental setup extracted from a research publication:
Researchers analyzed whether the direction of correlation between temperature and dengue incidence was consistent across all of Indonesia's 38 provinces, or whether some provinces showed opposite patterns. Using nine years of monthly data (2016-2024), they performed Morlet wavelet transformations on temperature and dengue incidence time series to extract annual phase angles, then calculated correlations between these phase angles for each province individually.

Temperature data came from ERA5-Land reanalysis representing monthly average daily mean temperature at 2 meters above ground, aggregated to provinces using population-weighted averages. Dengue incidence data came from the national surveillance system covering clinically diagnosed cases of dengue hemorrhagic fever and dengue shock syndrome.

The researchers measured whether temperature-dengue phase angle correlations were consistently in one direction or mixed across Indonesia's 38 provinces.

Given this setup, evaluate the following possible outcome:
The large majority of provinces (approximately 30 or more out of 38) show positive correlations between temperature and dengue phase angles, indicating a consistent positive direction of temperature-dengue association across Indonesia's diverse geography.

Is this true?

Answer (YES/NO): NO